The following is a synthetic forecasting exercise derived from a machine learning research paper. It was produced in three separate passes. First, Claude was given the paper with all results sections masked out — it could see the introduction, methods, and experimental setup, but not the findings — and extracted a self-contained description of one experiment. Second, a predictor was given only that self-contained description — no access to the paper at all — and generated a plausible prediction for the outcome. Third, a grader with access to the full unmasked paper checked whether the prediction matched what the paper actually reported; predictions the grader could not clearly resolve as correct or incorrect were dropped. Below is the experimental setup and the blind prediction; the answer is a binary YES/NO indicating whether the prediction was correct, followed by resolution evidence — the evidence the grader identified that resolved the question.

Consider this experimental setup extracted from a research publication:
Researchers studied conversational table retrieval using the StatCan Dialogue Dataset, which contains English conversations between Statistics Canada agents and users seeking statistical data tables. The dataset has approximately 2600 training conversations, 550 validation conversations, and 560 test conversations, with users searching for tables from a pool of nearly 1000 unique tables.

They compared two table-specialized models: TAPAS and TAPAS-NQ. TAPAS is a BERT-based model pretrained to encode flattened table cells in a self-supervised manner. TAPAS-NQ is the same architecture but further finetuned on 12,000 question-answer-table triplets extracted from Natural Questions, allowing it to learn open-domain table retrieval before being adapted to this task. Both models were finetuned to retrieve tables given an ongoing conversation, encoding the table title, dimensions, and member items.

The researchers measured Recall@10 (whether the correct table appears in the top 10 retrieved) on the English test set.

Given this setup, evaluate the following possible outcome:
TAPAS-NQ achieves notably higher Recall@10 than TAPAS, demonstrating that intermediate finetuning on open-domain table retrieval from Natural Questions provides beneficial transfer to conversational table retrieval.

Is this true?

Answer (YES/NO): YES